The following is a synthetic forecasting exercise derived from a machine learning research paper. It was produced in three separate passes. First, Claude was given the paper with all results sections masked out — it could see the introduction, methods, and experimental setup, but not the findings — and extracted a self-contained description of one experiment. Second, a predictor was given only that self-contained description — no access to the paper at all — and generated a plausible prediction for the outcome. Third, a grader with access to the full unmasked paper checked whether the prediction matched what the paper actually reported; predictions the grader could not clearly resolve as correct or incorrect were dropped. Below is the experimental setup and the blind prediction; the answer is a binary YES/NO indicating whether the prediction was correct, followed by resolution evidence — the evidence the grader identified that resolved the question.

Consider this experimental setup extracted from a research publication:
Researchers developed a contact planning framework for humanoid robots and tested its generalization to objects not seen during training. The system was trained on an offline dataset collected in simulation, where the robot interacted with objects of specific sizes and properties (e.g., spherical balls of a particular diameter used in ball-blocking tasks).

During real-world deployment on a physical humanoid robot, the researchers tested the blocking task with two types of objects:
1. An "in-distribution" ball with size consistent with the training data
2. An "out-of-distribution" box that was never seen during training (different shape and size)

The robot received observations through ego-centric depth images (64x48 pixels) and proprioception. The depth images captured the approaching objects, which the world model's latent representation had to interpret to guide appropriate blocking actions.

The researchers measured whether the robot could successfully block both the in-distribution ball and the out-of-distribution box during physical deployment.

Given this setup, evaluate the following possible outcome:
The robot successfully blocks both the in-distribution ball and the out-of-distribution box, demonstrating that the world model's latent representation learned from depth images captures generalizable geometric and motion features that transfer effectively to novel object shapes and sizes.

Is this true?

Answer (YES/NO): YES